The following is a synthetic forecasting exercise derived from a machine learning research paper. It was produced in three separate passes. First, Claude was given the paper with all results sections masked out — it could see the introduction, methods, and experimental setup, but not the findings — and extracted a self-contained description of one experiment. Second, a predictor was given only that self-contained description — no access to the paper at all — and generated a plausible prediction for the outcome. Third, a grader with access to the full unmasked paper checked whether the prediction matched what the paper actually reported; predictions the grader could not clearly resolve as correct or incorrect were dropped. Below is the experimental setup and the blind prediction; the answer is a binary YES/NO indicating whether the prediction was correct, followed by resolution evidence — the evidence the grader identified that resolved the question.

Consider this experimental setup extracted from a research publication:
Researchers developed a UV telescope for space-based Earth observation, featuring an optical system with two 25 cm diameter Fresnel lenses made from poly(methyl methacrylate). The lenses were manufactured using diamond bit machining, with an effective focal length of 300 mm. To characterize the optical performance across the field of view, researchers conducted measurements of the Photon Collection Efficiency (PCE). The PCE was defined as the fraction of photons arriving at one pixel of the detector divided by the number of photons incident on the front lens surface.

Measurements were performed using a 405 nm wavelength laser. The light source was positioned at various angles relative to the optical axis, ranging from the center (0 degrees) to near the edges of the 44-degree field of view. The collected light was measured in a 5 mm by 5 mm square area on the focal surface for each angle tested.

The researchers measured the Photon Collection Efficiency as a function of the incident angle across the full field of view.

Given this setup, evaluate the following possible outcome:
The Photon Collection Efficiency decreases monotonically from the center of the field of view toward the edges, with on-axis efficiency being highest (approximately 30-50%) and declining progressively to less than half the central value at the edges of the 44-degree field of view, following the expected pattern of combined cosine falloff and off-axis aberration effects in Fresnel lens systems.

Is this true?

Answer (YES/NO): NO